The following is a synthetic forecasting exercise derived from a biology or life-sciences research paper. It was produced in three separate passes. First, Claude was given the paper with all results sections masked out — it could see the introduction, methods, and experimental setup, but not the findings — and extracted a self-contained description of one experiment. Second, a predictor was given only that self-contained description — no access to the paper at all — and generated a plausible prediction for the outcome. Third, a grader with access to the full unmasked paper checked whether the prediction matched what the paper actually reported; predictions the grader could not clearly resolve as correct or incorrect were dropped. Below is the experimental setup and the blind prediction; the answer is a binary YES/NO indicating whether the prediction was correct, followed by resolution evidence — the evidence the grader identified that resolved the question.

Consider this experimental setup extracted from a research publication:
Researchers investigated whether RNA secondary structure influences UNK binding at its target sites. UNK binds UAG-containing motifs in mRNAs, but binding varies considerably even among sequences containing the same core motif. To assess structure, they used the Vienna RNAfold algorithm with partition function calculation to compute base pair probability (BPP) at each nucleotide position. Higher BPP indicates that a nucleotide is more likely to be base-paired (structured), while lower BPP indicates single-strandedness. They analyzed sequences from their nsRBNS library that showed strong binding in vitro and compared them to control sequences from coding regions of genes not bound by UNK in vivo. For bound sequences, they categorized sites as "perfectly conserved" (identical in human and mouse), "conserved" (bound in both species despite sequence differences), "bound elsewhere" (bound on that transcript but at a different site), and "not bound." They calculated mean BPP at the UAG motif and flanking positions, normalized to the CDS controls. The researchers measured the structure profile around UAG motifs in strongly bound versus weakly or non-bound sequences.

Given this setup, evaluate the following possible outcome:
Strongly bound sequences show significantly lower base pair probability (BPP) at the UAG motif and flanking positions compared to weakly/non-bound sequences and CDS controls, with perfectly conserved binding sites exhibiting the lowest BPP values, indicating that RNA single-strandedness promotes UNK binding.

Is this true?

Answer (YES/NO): YES